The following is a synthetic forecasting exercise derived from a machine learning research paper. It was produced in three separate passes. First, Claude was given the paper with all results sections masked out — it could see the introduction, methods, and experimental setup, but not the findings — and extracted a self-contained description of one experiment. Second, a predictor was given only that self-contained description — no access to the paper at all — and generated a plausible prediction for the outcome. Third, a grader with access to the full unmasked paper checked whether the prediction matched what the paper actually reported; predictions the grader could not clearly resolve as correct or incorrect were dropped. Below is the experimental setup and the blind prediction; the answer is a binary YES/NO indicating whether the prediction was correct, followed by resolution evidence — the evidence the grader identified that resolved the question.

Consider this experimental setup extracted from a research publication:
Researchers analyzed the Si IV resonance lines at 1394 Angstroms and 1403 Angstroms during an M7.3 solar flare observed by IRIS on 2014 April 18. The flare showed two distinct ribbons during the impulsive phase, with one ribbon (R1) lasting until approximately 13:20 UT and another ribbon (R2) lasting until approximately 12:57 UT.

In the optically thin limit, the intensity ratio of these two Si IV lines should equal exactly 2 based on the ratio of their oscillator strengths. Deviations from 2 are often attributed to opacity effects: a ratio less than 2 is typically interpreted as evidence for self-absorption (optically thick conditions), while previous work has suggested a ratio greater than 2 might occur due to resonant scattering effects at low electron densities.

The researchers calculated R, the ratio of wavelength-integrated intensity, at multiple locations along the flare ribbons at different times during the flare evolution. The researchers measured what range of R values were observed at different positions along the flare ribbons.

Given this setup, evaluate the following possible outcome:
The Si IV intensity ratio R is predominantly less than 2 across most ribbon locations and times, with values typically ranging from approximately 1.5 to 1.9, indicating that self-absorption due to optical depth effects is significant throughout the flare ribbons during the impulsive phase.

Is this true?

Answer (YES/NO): NO